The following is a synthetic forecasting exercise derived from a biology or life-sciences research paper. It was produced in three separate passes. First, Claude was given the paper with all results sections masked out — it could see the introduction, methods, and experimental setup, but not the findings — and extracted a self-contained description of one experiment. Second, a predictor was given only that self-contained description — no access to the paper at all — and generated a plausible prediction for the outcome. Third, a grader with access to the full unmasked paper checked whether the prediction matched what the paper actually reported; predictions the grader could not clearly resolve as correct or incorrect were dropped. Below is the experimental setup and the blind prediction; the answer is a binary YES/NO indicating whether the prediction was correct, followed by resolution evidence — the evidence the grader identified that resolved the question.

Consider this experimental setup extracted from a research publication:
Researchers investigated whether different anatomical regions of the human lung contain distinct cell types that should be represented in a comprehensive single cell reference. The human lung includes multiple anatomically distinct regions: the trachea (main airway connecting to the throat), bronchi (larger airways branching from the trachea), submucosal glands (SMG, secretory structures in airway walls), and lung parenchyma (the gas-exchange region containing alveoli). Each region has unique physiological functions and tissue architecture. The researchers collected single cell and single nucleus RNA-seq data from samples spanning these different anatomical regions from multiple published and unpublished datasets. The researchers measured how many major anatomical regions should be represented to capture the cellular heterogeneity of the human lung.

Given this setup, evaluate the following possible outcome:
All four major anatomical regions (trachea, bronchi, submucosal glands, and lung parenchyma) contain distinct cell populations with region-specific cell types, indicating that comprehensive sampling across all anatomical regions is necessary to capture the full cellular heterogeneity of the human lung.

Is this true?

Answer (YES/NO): NO